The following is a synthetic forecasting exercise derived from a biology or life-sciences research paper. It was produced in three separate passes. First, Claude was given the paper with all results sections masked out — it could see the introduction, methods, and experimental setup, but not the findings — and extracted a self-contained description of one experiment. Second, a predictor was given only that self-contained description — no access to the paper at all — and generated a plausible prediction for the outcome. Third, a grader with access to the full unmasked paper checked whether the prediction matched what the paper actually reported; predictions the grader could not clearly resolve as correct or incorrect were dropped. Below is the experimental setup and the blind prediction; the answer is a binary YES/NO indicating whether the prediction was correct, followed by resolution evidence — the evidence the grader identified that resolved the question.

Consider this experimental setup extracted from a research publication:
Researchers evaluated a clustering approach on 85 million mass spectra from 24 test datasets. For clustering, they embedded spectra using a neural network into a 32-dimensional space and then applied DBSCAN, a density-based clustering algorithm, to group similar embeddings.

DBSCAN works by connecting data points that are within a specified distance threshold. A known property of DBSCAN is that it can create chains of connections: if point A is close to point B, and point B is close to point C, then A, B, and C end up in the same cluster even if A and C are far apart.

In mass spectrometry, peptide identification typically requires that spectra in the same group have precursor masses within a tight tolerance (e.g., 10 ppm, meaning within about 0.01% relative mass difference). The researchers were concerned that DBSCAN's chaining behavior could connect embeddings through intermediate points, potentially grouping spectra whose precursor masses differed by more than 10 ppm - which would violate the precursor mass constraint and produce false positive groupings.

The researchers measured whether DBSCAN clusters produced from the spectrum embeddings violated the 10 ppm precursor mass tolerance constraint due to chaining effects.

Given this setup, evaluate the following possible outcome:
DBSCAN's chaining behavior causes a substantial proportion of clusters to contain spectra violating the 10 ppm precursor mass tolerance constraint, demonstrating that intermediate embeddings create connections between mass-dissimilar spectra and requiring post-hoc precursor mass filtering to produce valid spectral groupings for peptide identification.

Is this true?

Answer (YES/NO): NO